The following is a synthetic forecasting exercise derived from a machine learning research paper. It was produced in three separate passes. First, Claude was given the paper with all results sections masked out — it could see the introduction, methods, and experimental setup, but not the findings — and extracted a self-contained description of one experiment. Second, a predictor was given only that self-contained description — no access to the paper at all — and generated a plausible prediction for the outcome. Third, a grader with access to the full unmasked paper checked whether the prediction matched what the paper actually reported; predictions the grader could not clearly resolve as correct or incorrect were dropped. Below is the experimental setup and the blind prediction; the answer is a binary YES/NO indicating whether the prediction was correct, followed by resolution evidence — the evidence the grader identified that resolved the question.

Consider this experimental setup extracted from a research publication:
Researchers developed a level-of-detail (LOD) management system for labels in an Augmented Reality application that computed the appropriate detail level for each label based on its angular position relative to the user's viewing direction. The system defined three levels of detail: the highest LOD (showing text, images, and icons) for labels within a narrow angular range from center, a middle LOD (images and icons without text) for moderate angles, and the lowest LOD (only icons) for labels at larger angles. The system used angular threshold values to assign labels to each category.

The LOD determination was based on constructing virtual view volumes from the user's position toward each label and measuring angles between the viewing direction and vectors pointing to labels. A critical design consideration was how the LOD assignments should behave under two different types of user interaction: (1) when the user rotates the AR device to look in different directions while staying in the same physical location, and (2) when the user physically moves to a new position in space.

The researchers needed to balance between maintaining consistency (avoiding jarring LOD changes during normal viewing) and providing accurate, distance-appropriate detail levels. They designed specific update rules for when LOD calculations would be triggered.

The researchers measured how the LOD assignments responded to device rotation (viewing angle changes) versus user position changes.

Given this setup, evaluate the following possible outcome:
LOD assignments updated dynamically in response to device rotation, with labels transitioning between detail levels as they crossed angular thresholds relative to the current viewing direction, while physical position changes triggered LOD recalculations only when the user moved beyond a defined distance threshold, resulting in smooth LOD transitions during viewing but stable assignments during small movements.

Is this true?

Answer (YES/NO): NO